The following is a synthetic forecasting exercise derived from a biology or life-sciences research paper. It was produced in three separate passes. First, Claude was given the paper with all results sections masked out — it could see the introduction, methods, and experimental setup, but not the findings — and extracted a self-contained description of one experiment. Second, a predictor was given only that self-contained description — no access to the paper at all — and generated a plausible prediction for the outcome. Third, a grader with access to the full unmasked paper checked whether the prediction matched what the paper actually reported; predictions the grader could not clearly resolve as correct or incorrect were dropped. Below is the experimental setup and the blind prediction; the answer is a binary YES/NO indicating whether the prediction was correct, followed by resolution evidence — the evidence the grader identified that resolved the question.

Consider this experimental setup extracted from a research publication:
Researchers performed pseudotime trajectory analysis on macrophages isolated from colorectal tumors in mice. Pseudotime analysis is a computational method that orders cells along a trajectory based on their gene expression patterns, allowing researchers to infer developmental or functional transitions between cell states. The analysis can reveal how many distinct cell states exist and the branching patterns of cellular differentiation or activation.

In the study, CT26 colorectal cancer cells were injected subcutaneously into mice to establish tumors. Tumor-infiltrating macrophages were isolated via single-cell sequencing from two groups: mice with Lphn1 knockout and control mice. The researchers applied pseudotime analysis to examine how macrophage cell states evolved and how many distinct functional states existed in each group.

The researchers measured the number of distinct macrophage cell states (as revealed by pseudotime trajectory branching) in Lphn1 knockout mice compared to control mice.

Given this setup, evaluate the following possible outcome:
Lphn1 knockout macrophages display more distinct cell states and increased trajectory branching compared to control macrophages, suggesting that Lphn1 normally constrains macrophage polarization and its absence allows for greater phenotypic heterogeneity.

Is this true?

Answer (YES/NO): YES